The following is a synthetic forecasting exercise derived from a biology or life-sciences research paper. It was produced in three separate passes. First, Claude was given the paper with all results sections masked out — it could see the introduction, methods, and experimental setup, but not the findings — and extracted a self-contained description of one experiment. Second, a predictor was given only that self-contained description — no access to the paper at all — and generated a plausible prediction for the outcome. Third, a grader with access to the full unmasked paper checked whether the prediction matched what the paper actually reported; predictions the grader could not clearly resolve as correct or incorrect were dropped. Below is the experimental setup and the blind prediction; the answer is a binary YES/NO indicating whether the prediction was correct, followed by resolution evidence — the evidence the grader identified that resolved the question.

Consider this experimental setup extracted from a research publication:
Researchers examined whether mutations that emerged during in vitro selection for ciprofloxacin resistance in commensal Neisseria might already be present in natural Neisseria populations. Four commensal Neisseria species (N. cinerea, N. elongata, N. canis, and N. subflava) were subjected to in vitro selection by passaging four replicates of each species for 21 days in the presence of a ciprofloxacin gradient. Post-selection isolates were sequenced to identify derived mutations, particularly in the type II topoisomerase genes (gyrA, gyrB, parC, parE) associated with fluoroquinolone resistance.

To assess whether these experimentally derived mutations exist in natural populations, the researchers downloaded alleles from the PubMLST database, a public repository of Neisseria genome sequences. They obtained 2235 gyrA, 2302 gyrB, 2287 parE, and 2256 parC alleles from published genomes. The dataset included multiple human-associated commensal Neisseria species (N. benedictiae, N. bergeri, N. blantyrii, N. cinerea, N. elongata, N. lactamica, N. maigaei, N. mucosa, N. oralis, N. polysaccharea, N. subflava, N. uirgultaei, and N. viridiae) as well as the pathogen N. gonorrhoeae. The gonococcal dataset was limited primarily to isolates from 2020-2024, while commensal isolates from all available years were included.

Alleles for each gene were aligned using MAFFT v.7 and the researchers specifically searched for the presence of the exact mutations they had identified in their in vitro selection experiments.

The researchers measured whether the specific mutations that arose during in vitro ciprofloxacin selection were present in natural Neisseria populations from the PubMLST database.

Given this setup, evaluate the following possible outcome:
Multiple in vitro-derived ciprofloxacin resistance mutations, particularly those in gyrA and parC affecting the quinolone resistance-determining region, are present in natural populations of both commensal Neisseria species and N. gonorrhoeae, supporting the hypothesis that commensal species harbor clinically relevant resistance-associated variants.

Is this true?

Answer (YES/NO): NO